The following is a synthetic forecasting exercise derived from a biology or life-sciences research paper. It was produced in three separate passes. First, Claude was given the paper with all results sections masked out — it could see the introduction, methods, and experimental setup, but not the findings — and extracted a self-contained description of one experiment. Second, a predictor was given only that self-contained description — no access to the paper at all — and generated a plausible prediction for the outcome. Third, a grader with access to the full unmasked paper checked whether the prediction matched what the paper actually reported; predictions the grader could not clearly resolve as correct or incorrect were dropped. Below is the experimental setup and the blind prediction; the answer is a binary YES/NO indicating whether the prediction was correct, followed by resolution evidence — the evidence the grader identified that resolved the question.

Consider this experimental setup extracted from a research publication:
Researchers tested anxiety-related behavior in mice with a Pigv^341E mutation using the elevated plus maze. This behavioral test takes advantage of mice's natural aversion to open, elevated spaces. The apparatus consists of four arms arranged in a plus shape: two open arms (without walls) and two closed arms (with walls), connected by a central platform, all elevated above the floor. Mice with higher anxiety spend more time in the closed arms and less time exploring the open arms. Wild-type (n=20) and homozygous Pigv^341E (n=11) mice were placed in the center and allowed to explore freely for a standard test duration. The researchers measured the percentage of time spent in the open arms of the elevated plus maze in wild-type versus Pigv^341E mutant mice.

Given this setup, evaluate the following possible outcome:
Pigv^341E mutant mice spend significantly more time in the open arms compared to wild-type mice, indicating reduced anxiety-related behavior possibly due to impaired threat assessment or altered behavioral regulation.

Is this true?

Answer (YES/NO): NO